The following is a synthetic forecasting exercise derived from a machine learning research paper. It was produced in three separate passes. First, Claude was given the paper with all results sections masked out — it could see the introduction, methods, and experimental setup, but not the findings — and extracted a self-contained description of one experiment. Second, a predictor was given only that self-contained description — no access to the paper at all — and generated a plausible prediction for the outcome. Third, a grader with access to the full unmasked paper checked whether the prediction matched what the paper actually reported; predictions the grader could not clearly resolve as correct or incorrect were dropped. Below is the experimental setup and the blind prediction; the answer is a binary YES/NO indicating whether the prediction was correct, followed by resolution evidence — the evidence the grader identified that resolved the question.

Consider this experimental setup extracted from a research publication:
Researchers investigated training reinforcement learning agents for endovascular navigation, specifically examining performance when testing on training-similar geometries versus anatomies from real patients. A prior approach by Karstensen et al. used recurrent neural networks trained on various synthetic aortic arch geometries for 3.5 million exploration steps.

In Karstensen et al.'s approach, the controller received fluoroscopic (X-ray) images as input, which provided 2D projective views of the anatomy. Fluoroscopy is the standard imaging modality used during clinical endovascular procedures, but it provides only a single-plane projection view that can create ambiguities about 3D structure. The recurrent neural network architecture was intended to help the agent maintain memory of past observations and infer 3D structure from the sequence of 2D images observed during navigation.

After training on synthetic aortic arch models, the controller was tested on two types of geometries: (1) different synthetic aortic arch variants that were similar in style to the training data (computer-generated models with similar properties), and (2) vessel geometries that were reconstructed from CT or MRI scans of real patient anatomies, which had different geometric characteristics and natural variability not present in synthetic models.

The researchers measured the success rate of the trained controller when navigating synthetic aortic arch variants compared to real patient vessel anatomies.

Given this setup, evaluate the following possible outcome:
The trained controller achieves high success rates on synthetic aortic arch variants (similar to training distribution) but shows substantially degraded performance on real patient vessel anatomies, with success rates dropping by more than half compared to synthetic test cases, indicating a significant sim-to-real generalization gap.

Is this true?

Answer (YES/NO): YES